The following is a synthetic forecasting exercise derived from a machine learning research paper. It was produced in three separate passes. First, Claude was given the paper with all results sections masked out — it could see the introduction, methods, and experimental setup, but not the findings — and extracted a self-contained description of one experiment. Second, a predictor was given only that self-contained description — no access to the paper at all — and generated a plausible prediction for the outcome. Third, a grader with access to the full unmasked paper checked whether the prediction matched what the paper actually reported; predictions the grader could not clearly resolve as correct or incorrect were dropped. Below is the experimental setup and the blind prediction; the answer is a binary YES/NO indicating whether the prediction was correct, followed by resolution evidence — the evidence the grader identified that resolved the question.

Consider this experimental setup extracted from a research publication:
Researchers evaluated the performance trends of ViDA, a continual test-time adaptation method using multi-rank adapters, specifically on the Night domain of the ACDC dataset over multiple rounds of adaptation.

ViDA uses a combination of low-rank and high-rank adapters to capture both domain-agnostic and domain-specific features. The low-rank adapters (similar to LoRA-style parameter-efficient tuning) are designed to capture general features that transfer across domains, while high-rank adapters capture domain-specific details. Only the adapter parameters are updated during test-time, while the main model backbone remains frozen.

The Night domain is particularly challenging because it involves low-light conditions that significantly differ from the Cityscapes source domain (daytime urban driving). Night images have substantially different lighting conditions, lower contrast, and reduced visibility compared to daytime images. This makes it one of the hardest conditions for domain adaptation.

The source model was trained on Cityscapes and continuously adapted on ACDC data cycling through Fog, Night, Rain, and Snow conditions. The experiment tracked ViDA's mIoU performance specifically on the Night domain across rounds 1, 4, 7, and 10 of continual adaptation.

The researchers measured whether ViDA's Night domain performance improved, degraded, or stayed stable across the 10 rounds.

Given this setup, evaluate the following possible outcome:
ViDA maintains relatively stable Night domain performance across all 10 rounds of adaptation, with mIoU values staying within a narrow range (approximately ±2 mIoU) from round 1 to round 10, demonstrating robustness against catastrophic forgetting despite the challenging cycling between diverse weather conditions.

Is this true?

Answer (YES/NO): NO